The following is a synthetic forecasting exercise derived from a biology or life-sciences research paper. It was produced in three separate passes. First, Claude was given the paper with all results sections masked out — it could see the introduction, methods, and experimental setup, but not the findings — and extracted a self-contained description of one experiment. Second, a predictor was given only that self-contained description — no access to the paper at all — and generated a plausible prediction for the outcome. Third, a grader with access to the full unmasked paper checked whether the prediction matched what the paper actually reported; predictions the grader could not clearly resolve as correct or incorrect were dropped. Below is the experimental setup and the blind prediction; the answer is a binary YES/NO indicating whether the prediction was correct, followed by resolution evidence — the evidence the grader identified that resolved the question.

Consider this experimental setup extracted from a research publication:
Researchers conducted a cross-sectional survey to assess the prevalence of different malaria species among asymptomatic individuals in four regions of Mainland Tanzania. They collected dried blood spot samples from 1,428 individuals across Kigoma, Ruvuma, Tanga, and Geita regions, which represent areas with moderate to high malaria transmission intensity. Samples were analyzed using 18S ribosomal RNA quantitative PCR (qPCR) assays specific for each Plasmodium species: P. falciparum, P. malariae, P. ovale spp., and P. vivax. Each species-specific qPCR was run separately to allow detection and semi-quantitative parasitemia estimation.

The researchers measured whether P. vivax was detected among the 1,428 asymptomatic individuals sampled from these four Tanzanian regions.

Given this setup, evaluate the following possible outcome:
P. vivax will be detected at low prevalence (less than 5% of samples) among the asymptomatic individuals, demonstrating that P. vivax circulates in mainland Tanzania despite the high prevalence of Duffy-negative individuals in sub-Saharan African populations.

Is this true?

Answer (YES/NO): NO